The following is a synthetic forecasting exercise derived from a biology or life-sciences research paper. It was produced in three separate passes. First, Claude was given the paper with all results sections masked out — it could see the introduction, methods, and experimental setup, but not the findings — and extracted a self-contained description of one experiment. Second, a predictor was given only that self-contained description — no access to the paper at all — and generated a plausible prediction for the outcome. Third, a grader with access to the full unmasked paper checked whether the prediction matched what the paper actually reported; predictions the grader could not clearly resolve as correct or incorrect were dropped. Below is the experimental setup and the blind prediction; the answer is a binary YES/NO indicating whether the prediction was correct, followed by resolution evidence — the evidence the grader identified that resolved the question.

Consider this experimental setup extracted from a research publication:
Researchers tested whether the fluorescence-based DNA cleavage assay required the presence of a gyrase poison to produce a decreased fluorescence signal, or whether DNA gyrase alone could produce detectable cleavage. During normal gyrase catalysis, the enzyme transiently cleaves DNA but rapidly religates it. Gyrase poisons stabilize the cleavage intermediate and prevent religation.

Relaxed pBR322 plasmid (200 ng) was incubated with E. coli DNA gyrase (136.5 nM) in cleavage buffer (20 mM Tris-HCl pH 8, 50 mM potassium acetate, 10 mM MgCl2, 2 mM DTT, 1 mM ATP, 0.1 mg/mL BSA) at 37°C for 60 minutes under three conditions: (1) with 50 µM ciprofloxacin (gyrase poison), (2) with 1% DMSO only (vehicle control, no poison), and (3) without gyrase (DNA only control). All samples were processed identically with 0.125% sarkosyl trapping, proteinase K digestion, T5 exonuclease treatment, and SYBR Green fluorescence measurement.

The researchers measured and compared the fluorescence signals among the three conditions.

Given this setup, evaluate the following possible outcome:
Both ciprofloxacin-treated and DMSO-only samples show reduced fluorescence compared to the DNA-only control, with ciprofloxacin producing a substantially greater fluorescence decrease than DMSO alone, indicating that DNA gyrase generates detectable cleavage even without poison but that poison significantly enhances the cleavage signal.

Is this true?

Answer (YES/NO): NO